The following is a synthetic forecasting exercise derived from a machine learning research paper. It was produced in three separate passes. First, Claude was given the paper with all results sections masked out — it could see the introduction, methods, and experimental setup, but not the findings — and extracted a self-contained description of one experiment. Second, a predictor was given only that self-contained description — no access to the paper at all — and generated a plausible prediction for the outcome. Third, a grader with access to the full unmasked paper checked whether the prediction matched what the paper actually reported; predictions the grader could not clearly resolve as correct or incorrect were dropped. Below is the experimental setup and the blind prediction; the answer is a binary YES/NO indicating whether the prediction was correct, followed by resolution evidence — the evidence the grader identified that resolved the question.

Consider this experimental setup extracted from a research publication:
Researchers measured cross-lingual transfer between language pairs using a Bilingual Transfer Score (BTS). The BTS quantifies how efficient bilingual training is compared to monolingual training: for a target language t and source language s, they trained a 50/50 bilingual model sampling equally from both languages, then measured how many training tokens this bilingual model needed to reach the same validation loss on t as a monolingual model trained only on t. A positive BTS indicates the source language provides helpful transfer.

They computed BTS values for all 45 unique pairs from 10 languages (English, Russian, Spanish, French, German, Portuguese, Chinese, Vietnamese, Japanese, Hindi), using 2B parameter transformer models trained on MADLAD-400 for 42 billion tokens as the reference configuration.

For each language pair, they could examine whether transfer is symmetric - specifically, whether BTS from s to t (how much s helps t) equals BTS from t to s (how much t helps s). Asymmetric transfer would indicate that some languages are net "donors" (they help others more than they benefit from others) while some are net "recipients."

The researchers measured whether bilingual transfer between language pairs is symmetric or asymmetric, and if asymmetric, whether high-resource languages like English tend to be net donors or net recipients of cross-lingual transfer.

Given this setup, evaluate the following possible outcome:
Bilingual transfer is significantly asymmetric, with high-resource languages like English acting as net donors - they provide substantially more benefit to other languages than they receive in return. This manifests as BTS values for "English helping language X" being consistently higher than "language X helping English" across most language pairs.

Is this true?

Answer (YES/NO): YES